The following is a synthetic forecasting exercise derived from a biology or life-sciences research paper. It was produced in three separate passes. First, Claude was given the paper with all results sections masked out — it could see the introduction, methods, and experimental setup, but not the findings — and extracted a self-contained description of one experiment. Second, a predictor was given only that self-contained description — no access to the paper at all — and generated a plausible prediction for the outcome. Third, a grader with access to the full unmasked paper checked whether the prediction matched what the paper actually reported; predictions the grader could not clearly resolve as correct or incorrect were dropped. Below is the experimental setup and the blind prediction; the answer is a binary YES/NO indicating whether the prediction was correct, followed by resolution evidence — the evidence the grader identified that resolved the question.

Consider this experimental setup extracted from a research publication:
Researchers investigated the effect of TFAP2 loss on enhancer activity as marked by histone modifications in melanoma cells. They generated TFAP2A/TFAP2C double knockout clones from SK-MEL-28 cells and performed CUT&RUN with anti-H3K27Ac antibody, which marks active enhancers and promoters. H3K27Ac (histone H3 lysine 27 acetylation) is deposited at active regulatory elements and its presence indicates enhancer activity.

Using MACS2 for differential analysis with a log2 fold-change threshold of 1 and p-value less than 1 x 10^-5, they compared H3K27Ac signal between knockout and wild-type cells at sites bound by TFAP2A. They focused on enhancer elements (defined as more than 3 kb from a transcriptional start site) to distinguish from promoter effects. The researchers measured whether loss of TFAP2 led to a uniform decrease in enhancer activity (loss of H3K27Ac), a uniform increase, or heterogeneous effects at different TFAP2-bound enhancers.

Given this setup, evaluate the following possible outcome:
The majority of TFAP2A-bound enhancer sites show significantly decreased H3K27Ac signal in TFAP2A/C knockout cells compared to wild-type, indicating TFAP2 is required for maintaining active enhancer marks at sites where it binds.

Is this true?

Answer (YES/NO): NO